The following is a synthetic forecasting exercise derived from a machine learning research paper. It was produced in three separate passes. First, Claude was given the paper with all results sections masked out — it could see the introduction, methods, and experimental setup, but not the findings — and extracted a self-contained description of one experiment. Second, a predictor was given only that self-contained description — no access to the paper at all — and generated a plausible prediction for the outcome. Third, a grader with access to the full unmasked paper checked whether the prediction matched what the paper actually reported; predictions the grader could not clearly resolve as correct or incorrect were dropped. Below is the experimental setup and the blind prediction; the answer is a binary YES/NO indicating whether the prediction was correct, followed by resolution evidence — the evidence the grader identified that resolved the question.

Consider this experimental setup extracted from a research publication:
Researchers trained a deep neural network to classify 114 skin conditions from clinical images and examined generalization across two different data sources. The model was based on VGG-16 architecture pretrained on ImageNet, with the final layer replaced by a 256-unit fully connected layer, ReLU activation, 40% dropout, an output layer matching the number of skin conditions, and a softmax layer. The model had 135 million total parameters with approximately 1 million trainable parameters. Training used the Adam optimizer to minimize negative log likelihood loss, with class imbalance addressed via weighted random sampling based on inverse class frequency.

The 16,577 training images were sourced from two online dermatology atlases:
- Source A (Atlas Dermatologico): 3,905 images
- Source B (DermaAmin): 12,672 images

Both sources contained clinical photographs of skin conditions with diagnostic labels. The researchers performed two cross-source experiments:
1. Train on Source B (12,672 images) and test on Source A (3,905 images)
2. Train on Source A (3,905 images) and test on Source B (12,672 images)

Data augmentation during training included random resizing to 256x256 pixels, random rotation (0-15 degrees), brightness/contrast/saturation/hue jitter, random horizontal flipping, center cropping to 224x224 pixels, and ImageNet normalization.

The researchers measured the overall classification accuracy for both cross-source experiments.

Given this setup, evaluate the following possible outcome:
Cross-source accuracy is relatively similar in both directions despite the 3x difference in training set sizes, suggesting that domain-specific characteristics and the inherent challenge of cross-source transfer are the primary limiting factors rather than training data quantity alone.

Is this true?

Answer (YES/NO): NO